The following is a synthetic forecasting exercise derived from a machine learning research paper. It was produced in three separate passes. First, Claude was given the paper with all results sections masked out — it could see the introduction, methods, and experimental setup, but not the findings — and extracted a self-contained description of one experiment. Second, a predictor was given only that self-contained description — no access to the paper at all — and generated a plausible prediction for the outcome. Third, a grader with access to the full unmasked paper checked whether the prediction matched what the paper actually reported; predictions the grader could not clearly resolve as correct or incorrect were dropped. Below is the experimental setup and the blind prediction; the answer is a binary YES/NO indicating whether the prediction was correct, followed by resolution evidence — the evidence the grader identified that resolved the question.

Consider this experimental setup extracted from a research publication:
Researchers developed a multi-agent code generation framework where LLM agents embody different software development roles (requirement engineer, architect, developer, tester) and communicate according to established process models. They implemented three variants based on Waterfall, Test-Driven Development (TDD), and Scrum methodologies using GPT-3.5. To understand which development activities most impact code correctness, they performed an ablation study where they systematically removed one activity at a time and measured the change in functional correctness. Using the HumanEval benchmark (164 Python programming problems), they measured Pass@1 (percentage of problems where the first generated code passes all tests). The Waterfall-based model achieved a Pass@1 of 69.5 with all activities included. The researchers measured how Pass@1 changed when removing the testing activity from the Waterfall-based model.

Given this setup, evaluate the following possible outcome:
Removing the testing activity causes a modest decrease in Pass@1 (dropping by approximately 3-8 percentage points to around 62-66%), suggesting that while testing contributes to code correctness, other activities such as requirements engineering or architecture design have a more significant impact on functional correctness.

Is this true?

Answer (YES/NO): NO